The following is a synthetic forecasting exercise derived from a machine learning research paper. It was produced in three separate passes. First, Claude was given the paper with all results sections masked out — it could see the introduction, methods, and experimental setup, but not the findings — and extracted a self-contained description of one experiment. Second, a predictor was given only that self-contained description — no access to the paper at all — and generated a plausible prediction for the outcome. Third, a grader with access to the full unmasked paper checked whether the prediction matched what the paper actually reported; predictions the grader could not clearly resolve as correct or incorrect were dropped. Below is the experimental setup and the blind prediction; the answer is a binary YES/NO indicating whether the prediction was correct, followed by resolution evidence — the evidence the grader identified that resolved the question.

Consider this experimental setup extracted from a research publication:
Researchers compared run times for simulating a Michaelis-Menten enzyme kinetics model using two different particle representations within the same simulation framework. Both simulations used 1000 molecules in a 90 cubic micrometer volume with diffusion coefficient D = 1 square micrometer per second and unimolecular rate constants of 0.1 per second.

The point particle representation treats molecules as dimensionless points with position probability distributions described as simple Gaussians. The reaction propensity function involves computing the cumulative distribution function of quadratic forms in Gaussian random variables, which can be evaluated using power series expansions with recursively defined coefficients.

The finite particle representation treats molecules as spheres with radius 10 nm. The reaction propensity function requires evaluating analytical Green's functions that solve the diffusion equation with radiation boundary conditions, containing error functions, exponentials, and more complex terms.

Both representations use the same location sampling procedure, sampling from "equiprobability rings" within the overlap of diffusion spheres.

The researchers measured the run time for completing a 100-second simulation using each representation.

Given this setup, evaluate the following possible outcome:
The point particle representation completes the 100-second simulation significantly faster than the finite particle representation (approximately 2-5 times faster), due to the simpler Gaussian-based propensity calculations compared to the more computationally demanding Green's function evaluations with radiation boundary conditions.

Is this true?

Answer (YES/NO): NO